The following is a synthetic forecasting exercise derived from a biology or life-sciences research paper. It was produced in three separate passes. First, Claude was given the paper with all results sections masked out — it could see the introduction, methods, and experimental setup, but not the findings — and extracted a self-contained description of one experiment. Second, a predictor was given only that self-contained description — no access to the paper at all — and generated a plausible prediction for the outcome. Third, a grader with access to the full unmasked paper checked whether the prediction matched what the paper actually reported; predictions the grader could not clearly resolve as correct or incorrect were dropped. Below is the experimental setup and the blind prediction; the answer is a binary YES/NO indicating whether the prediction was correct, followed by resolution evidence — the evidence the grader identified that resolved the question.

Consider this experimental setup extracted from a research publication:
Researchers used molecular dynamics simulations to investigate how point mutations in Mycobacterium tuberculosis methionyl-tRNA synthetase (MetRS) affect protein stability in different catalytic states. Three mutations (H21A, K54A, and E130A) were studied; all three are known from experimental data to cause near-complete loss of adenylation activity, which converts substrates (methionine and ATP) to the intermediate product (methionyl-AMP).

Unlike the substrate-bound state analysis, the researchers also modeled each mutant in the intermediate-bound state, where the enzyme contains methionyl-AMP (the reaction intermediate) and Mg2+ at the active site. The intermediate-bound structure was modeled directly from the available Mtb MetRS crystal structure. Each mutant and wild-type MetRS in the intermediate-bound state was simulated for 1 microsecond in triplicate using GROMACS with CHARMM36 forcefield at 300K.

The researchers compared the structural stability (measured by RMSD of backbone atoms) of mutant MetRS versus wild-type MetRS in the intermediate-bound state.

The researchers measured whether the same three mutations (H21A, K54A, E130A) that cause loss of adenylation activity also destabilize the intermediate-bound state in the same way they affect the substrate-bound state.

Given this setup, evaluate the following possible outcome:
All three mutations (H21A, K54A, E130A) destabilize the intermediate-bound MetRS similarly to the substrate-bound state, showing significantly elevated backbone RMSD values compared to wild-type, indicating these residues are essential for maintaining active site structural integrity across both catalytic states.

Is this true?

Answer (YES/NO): NO